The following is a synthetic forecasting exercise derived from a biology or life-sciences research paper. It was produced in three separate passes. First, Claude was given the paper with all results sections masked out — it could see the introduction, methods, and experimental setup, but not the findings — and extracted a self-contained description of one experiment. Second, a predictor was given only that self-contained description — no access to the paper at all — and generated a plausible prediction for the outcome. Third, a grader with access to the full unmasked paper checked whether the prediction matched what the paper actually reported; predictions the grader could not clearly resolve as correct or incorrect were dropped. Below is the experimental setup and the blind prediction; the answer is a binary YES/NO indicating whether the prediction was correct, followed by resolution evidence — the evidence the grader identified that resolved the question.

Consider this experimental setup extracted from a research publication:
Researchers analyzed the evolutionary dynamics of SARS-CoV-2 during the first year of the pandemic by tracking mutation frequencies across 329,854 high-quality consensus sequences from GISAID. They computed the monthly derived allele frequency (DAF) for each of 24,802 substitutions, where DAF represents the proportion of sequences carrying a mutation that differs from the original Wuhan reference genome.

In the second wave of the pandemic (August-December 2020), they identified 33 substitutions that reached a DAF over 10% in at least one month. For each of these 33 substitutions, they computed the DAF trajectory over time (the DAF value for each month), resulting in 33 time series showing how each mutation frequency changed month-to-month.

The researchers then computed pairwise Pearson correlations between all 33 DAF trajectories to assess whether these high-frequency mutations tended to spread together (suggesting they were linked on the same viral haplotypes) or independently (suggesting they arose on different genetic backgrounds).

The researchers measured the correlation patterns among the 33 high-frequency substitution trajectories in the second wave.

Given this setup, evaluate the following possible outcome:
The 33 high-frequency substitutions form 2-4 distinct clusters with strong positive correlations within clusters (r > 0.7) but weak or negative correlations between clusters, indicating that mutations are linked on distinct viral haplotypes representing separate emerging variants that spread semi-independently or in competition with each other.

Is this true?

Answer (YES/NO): YES